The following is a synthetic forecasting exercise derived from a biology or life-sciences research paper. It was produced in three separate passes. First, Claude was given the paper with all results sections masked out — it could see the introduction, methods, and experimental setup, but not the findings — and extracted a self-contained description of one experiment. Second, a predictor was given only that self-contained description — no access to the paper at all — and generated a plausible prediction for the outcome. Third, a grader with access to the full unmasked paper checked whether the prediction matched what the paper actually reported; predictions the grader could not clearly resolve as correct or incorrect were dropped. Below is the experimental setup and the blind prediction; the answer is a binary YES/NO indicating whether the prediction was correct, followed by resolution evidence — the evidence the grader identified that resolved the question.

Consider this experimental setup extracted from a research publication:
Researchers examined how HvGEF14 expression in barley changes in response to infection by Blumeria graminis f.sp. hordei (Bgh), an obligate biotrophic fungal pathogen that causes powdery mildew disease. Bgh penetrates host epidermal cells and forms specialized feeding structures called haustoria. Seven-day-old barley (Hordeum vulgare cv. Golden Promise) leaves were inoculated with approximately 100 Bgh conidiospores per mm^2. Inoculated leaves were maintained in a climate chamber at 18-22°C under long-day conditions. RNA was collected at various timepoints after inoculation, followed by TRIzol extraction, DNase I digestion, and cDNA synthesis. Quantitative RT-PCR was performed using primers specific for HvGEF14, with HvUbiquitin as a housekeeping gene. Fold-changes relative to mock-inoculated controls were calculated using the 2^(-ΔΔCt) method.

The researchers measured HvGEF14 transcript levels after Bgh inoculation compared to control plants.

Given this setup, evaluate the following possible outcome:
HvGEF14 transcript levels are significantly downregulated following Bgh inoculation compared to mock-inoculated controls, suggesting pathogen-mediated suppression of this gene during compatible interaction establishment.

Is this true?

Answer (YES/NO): YES